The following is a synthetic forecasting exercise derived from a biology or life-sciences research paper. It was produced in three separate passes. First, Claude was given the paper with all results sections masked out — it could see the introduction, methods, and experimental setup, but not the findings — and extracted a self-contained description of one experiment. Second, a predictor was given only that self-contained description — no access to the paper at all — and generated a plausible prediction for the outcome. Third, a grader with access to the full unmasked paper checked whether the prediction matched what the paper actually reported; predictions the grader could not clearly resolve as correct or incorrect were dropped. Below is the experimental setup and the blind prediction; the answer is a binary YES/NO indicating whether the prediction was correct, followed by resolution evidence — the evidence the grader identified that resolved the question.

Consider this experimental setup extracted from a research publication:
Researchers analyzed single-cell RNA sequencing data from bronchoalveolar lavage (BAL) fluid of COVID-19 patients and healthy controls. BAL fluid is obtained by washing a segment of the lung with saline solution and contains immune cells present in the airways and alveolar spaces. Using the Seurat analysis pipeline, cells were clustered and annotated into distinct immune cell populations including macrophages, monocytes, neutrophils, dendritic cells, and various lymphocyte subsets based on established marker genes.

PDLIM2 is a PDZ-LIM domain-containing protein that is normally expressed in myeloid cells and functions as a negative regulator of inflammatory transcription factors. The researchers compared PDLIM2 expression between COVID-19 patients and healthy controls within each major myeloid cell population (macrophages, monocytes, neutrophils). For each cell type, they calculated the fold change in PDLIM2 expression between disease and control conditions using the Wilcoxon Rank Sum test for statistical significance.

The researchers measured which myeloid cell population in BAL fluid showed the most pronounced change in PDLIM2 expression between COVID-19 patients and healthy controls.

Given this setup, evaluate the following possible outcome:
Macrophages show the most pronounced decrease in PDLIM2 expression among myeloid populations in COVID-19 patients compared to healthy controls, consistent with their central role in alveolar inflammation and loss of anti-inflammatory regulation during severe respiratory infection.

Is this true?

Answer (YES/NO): YES